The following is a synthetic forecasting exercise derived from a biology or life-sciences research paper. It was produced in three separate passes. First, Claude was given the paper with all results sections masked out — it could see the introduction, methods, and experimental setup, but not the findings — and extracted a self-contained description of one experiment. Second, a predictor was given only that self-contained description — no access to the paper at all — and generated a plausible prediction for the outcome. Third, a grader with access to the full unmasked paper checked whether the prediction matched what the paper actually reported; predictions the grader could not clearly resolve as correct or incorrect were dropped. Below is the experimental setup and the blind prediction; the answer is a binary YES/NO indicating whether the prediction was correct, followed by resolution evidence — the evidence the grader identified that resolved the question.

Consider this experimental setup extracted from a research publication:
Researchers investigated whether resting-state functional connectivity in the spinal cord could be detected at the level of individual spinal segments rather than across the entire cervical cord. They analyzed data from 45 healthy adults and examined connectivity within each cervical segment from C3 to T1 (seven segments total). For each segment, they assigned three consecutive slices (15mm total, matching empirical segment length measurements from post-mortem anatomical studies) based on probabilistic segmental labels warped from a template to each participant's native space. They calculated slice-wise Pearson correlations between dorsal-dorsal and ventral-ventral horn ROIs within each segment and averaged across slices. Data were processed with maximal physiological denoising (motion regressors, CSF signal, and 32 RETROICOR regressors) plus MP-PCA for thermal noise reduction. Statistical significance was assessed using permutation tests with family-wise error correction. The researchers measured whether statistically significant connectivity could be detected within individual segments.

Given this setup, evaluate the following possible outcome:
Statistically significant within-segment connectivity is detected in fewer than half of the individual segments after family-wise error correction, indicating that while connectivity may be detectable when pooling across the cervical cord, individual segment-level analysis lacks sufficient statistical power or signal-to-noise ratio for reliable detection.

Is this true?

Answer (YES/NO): NO